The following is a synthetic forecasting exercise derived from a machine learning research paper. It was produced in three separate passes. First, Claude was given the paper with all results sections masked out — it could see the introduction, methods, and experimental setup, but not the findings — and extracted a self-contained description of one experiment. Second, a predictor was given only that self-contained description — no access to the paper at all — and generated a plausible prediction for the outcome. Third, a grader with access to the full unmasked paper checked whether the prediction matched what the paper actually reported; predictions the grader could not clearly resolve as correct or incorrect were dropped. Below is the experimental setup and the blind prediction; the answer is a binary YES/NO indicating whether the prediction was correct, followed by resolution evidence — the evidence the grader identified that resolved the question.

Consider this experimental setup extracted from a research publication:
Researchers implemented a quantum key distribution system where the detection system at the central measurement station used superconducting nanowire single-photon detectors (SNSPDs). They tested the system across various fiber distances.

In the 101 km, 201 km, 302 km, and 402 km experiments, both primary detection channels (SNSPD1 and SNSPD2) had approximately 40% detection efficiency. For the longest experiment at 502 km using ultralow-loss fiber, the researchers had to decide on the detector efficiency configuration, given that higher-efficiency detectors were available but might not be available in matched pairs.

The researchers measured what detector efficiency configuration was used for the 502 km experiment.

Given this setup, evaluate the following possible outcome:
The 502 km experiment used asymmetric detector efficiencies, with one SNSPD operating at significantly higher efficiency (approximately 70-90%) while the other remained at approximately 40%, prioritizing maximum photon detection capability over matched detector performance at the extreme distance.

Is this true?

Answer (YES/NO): NO